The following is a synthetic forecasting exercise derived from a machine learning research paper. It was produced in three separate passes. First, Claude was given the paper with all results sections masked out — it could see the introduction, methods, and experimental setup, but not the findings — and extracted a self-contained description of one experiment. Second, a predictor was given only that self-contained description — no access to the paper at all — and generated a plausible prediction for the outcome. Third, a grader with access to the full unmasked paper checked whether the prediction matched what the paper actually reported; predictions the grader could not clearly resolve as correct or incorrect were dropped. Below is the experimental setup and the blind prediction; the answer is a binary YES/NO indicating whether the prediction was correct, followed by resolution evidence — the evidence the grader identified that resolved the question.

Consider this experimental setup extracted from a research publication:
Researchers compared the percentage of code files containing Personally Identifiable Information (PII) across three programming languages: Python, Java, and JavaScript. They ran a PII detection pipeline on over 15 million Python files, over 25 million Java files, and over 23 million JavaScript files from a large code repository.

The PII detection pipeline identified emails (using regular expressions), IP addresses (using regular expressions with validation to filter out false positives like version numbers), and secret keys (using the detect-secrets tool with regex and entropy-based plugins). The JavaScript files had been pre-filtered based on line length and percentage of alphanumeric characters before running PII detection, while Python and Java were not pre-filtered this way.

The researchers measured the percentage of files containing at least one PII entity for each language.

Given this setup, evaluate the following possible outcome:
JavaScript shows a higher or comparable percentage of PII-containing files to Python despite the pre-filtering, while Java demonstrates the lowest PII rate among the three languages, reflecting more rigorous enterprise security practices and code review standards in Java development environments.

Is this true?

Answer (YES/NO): NO